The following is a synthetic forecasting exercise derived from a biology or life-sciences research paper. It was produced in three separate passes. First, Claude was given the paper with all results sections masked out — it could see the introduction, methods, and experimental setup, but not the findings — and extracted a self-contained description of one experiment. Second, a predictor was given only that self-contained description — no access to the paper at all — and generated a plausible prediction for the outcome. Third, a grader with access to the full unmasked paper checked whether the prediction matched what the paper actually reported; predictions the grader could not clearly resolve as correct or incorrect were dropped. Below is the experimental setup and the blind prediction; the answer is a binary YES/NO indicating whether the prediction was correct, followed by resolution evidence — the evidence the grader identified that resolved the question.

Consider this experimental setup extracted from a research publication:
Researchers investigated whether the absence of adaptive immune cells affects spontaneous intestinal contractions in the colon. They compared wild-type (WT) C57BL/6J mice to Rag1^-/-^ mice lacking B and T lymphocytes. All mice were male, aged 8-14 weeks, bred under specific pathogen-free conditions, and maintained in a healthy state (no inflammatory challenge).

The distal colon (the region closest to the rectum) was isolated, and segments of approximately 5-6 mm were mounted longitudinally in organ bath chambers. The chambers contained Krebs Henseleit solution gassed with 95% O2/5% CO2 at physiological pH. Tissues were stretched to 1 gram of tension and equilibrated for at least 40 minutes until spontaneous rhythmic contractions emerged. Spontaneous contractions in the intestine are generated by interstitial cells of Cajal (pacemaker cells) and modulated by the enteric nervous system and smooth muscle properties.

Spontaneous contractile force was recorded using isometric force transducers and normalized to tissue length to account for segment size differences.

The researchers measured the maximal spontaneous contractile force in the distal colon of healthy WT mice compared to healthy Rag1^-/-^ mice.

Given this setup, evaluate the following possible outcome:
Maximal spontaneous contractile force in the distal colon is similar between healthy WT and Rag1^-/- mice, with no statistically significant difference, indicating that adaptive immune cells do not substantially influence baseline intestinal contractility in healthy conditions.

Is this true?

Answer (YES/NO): YES